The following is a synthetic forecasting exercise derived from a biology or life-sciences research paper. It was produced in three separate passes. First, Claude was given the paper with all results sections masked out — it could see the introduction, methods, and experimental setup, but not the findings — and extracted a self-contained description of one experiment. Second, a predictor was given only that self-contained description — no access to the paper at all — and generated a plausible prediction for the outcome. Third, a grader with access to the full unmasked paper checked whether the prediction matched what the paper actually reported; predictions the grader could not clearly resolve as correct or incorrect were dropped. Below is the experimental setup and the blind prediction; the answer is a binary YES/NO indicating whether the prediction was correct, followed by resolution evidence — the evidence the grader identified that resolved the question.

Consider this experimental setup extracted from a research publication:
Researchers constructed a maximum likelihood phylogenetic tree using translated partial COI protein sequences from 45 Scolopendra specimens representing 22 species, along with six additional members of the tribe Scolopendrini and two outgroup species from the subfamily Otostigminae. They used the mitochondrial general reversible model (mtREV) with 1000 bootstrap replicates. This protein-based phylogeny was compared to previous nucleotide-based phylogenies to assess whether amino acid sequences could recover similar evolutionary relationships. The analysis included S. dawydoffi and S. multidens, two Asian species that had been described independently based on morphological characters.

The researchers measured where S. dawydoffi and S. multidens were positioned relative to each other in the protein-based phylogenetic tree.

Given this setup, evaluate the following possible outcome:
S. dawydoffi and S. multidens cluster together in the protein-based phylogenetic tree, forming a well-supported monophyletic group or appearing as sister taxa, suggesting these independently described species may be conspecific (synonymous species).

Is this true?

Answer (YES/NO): YES